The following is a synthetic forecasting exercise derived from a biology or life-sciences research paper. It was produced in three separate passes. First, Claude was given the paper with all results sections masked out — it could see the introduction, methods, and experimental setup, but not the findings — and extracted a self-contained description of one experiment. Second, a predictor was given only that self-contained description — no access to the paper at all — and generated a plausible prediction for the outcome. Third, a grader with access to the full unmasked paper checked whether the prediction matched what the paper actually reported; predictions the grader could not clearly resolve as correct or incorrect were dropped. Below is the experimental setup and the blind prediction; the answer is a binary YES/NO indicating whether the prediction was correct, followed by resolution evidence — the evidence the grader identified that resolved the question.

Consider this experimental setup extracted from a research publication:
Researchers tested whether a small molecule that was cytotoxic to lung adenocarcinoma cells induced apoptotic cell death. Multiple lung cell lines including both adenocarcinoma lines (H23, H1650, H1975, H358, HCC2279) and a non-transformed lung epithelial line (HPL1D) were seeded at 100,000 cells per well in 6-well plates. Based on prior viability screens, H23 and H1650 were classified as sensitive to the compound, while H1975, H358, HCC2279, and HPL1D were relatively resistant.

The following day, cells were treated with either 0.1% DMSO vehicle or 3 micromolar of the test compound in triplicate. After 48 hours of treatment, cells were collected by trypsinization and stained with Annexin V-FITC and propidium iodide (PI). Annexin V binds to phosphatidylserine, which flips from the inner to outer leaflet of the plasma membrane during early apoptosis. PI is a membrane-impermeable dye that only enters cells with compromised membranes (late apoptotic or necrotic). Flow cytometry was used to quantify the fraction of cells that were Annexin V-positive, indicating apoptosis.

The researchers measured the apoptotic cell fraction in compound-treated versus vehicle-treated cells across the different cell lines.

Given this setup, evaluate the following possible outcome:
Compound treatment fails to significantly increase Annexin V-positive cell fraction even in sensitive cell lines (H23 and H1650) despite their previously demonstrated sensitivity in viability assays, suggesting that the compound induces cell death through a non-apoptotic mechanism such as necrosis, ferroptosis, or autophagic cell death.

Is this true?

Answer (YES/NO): NO